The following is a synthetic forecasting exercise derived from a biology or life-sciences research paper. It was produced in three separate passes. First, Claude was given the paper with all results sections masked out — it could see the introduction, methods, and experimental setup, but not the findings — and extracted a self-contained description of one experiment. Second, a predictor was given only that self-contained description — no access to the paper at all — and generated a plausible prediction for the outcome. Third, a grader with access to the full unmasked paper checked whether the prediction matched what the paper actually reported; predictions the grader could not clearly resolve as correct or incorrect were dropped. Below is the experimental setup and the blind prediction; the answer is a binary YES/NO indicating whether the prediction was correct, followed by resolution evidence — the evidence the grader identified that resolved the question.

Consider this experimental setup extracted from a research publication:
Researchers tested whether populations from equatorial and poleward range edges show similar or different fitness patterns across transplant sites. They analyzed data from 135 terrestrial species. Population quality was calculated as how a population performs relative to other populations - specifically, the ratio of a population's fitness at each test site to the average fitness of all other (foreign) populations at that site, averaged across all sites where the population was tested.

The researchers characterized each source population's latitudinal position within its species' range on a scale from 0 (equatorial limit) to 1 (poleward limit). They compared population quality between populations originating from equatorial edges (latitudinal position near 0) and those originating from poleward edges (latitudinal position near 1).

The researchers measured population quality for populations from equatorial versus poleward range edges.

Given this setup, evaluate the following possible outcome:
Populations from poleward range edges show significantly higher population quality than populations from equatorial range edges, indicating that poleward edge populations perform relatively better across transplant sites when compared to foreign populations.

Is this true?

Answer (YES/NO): NO